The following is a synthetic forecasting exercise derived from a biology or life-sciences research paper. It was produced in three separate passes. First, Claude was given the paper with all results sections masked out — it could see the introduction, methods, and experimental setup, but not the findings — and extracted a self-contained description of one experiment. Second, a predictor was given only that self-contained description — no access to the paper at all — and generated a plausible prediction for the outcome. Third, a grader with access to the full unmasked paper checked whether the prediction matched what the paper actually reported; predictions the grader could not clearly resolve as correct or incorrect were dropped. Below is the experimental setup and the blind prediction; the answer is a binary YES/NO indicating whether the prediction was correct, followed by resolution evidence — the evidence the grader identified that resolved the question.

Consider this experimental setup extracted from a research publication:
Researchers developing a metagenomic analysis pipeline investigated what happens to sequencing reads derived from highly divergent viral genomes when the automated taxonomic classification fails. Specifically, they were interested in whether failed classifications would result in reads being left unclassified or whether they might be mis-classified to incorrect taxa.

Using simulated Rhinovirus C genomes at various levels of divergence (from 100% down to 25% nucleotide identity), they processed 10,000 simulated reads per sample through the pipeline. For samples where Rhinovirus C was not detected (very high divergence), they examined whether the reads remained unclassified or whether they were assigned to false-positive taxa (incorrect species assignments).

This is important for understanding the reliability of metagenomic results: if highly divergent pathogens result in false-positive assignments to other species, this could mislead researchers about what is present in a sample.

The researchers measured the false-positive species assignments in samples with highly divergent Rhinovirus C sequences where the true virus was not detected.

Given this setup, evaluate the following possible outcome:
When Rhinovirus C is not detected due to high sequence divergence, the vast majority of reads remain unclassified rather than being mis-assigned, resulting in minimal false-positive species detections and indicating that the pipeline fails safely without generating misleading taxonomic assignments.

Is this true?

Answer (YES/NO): YES